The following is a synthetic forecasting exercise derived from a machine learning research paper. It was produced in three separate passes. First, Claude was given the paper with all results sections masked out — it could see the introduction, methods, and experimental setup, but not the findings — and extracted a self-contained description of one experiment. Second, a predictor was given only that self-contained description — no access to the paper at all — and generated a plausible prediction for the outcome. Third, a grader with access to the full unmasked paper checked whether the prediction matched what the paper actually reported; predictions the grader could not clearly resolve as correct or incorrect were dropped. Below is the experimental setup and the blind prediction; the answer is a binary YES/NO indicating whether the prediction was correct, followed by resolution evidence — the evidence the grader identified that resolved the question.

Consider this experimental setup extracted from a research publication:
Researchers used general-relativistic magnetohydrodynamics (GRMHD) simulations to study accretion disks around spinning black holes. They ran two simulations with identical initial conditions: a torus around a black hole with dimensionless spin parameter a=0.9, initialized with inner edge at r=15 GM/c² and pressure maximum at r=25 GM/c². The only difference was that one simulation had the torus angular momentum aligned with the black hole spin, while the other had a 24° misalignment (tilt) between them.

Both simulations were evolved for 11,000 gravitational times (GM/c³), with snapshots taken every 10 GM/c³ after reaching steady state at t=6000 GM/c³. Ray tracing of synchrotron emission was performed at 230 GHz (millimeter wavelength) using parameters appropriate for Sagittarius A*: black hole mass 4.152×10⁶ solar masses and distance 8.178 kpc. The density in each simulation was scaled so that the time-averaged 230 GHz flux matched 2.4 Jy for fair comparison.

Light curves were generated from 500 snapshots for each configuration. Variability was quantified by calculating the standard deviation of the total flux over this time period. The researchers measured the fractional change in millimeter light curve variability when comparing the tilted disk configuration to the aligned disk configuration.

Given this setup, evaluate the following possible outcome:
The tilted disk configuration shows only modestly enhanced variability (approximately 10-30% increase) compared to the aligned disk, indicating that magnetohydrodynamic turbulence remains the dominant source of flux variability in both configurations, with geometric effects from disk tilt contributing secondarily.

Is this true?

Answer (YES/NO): NO